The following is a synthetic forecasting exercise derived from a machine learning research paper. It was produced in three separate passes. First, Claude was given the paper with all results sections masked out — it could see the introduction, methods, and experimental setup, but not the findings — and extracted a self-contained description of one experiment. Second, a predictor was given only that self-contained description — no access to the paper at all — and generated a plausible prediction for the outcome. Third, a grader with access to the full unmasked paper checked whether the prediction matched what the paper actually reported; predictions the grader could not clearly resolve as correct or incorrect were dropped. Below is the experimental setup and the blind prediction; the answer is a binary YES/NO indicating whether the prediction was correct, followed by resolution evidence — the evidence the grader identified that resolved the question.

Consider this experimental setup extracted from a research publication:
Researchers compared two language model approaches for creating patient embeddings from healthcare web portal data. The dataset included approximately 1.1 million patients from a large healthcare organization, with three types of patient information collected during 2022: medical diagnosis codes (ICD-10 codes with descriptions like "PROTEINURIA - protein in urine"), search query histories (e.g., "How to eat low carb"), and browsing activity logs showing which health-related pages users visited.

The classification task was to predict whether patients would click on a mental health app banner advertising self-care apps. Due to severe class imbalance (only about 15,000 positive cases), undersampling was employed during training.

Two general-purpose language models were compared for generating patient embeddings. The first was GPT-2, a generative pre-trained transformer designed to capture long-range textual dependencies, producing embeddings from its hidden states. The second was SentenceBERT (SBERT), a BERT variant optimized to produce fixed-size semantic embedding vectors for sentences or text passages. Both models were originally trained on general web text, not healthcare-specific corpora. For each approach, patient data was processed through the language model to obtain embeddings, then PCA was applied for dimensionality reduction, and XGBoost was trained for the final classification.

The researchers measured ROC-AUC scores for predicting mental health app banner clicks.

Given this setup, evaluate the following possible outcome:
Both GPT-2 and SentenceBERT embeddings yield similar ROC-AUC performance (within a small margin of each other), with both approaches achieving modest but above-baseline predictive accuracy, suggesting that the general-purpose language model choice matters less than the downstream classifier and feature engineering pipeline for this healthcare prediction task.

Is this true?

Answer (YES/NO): YES